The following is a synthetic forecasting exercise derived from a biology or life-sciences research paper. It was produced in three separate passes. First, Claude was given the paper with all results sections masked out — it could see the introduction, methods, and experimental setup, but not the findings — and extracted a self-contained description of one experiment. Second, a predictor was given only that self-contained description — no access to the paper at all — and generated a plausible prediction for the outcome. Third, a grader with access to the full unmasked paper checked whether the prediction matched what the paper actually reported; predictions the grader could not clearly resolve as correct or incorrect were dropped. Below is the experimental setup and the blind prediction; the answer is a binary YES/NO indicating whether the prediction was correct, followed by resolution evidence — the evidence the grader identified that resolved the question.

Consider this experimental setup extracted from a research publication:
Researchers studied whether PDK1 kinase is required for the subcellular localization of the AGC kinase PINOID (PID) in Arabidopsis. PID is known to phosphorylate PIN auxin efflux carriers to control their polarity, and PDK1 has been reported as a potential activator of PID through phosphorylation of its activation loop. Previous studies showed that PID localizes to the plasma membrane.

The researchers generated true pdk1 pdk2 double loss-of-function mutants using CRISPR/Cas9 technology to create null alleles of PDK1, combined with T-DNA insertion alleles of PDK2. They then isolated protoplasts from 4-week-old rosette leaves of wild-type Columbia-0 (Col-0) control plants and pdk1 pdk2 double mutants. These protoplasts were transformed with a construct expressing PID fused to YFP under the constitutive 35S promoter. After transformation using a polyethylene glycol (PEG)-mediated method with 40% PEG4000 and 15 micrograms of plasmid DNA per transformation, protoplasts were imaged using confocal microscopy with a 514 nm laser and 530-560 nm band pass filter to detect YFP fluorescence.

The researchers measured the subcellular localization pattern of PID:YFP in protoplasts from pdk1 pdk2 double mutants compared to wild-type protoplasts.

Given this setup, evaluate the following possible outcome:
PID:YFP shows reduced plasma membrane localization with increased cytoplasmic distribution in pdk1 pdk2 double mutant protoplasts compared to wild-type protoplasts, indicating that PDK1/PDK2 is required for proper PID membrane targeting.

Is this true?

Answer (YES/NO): NO